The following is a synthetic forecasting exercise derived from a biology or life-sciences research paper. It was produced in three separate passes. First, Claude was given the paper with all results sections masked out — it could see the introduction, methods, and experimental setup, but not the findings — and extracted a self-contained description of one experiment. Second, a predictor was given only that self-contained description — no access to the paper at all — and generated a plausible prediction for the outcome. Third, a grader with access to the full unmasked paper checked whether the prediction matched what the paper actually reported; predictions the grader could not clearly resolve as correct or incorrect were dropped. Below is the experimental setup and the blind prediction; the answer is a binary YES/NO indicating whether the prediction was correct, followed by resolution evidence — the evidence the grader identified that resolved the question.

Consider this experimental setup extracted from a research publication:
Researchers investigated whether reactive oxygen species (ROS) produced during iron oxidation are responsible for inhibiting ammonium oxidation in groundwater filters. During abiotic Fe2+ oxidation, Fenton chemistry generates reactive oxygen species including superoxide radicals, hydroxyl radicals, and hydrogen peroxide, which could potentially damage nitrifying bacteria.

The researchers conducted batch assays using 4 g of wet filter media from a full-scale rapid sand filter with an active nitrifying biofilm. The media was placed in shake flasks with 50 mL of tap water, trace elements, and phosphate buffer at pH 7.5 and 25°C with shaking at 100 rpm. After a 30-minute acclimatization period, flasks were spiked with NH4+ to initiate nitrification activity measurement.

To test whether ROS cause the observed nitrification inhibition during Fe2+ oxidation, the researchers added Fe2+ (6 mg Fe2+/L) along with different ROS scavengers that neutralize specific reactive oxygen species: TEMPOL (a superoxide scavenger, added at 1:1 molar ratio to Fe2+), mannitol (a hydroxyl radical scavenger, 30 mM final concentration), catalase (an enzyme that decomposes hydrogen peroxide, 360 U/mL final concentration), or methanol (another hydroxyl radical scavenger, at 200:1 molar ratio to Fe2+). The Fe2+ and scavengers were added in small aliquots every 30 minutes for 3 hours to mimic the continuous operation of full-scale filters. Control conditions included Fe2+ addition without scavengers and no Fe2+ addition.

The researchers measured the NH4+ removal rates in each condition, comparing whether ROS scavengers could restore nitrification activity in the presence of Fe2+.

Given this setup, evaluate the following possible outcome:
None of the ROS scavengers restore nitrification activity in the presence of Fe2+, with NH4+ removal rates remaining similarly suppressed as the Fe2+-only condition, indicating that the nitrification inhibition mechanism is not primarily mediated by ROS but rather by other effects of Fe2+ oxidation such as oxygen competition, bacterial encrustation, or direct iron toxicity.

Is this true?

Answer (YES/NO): YES